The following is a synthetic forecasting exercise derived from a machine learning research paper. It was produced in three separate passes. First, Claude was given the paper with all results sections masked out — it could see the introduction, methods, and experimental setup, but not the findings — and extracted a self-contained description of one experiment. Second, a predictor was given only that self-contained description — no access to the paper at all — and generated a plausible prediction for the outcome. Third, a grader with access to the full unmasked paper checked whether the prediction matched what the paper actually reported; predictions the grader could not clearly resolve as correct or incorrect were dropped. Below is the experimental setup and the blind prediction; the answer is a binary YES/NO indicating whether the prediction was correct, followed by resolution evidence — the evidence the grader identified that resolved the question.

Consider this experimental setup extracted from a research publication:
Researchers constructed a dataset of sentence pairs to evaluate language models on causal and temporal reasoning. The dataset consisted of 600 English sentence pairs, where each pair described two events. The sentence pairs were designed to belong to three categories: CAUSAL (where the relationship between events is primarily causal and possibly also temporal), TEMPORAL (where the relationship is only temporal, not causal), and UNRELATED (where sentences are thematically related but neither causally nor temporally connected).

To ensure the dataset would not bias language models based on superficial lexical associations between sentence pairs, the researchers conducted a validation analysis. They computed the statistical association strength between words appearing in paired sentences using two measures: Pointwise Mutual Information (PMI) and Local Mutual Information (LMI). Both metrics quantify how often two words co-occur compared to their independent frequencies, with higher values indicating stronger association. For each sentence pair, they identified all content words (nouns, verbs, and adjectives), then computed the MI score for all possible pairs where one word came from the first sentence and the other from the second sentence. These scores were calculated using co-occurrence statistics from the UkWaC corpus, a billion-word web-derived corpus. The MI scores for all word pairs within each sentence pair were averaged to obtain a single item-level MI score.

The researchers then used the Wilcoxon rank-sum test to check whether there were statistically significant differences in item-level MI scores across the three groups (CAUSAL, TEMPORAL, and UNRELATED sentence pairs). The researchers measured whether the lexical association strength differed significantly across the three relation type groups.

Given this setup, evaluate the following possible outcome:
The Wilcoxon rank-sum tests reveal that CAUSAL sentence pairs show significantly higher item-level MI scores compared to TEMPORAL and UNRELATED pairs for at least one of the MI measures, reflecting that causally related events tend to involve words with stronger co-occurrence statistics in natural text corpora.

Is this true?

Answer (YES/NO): NO